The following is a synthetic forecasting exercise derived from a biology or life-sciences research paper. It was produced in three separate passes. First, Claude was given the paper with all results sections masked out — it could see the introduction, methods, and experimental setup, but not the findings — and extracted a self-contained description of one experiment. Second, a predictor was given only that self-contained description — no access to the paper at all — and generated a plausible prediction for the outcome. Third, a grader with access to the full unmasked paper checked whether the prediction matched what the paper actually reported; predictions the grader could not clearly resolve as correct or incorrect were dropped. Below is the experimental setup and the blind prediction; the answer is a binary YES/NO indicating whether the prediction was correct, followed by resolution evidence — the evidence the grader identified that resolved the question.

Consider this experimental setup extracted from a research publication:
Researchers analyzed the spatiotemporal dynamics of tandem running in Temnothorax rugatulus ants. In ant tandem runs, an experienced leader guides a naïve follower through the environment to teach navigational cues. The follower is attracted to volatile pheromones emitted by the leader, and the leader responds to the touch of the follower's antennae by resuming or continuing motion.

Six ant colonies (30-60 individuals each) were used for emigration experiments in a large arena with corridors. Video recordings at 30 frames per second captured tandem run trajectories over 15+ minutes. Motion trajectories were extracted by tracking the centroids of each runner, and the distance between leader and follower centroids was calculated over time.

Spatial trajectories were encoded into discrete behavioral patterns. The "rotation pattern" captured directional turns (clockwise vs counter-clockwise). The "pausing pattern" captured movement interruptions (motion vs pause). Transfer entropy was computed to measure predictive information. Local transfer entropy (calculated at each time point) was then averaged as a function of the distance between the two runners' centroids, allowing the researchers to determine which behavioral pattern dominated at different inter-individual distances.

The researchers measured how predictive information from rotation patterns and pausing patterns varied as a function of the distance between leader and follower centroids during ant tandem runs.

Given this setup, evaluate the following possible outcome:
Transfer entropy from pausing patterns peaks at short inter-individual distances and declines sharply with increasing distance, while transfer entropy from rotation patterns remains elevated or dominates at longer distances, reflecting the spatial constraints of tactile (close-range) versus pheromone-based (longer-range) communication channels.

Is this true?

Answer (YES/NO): NO